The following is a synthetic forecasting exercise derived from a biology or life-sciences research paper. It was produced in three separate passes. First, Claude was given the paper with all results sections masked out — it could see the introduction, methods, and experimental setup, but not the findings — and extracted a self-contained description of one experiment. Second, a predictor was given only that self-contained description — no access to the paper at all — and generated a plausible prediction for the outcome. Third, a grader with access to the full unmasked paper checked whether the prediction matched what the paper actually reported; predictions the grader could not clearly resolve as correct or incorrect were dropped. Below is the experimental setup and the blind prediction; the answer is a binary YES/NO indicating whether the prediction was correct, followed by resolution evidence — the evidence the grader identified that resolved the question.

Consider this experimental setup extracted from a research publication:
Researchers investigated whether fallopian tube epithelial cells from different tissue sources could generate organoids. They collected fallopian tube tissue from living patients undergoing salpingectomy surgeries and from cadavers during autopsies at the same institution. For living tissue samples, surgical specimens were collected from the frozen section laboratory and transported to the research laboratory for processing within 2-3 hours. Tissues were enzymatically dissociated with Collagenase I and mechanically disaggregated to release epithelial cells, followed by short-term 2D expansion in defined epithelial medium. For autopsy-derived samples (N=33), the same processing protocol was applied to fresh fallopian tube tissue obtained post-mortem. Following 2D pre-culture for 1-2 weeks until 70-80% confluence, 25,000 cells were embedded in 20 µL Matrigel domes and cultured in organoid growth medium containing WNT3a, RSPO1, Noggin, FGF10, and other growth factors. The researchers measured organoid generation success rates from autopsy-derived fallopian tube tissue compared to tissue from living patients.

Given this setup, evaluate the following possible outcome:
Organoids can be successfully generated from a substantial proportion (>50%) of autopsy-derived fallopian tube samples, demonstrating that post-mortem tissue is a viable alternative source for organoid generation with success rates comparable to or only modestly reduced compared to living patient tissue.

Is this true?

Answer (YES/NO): NO